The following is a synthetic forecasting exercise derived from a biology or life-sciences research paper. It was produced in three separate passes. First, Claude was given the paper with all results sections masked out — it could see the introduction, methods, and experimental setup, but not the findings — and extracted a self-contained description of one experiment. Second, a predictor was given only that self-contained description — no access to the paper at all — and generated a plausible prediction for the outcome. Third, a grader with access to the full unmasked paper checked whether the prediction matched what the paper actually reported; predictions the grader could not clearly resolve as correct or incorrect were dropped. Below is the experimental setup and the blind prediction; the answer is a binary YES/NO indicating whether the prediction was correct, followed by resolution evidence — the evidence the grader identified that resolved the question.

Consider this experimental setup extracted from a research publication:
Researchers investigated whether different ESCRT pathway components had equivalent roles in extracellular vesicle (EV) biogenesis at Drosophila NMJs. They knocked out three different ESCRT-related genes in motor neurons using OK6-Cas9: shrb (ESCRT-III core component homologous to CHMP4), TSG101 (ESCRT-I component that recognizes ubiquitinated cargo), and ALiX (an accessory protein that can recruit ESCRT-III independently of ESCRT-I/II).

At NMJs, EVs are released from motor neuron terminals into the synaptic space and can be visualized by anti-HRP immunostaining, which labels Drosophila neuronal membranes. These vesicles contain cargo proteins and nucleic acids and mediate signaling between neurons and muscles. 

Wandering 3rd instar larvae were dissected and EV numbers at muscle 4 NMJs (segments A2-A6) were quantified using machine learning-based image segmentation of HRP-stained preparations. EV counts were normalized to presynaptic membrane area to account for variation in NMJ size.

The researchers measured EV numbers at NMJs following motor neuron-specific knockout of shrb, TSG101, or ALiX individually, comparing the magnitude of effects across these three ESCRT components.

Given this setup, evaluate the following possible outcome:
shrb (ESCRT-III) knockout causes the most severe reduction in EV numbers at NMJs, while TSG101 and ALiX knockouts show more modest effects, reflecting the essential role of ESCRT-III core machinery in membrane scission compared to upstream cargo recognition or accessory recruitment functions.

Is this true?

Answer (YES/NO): NO